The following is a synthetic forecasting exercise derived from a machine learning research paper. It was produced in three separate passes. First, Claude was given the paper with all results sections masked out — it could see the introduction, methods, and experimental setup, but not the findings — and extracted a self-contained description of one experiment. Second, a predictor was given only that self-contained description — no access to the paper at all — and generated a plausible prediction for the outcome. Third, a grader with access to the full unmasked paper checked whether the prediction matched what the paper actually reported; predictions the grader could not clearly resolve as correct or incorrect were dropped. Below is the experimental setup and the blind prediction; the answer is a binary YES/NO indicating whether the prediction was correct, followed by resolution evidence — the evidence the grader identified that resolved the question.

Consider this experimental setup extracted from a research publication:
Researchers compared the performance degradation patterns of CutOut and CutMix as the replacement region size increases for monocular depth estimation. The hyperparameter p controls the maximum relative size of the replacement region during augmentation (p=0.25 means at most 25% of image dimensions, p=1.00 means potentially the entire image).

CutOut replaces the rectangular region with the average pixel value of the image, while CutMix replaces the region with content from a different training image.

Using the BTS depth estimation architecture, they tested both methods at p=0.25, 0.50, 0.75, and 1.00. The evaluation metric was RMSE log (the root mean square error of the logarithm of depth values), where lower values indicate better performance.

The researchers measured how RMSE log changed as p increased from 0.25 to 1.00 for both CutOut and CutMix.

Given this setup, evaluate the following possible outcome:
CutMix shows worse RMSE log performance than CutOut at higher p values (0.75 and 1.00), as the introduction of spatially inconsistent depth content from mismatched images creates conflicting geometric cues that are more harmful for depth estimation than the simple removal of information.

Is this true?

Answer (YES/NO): YES